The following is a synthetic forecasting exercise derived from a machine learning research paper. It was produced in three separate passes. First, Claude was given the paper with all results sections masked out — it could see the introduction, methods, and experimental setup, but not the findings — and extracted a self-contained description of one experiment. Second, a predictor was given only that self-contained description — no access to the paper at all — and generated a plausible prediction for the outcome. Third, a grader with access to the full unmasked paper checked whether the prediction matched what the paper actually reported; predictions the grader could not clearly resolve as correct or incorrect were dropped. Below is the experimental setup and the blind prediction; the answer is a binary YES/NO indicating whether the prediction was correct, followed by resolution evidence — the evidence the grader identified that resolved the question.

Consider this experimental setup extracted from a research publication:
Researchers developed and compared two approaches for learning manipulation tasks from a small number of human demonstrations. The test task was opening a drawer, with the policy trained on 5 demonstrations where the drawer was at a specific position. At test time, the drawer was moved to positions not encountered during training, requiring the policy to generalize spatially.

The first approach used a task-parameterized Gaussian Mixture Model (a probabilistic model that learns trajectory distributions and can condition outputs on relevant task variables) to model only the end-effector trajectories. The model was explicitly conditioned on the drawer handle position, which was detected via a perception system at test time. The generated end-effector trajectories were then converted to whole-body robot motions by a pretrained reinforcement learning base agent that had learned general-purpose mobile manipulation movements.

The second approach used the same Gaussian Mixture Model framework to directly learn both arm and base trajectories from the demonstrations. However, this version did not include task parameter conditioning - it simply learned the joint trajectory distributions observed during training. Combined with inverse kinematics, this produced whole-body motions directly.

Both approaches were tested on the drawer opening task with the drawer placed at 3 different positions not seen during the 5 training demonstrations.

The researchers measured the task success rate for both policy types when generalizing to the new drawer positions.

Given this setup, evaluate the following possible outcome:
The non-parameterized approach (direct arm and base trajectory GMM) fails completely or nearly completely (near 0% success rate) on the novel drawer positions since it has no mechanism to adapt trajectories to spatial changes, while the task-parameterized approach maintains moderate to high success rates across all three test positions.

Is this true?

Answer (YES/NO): NO